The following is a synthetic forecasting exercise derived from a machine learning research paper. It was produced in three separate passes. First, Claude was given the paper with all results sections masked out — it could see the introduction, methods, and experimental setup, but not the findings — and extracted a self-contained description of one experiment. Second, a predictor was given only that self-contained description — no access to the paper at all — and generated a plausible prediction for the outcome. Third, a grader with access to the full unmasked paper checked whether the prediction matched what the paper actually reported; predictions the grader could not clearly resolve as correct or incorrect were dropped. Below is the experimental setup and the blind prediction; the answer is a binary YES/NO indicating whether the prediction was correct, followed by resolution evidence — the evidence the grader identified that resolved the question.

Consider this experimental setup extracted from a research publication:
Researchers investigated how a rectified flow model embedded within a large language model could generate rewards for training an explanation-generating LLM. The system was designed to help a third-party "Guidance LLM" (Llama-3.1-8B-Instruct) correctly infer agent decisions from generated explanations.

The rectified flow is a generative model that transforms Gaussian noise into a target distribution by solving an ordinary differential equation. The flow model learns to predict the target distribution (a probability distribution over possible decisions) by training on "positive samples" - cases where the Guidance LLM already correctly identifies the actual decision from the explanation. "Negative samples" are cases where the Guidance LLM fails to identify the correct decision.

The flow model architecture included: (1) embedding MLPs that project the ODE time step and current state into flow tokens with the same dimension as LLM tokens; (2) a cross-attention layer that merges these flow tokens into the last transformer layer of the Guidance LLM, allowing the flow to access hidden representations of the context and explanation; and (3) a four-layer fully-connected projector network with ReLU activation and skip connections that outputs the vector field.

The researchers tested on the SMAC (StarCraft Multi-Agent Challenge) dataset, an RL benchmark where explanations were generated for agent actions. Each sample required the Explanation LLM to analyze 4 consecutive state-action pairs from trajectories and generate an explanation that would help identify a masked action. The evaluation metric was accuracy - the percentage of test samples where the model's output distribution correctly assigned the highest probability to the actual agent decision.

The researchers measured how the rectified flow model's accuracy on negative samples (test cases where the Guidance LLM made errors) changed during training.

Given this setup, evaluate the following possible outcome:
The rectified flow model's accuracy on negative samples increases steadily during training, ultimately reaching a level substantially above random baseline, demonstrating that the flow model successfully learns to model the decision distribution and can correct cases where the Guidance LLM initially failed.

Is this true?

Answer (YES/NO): YES